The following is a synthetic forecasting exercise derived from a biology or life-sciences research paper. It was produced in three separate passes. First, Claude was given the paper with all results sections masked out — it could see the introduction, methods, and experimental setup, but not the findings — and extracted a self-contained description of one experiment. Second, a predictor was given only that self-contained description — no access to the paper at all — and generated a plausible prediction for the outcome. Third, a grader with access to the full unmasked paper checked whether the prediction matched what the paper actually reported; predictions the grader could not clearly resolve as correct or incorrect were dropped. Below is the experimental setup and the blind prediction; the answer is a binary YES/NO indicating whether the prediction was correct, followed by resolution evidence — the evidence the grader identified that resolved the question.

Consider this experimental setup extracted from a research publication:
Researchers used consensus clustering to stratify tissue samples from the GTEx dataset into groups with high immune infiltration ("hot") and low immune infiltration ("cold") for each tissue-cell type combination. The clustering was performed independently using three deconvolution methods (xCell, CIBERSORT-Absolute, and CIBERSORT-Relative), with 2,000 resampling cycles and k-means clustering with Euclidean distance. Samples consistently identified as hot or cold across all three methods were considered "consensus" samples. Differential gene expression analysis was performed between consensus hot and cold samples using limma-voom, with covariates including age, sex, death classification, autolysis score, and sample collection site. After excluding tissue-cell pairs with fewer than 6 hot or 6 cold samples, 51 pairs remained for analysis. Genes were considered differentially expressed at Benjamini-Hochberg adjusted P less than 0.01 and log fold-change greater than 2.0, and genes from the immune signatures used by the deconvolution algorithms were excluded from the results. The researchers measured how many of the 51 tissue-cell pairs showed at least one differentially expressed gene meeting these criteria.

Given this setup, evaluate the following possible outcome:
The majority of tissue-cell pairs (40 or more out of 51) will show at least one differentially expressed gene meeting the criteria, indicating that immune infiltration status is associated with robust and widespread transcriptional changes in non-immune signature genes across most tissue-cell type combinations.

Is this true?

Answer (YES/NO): YES